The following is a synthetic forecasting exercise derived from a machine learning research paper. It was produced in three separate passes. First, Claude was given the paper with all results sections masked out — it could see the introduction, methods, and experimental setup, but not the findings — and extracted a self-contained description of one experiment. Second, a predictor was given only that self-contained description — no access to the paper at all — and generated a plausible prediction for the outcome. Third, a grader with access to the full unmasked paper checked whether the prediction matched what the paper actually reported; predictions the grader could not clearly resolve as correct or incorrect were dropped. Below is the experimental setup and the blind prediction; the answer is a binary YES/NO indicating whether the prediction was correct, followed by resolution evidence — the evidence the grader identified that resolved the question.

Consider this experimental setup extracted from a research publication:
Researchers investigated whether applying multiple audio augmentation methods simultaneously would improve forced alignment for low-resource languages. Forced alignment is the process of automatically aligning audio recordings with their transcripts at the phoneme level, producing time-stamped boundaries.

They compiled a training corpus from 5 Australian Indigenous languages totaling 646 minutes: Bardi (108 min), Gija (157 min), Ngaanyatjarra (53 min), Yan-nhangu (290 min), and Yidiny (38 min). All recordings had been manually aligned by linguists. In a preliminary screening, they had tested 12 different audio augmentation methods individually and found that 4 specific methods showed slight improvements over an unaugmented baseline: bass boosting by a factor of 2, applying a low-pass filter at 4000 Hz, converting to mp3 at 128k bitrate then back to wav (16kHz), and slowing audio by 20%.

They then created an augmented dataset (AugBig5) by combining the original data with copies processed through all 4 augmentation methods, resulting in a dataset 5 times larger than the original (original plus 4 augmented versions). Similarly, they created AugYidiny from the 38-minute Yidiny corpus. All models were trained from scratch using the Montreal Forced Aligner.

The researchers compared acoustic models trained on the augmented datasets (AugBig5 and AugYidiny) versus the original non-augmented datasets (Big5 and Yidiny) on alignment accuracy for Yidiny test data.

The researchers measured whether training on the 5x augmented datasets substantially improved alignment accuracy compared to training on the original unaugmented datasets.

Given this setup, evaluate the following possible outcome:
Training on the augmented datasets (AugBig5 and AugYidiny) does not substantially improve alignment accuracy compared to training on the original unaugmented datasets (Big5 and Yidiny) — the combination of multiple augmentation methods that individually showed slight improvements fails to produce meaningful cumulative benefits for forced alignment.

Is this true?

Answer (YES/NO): YES